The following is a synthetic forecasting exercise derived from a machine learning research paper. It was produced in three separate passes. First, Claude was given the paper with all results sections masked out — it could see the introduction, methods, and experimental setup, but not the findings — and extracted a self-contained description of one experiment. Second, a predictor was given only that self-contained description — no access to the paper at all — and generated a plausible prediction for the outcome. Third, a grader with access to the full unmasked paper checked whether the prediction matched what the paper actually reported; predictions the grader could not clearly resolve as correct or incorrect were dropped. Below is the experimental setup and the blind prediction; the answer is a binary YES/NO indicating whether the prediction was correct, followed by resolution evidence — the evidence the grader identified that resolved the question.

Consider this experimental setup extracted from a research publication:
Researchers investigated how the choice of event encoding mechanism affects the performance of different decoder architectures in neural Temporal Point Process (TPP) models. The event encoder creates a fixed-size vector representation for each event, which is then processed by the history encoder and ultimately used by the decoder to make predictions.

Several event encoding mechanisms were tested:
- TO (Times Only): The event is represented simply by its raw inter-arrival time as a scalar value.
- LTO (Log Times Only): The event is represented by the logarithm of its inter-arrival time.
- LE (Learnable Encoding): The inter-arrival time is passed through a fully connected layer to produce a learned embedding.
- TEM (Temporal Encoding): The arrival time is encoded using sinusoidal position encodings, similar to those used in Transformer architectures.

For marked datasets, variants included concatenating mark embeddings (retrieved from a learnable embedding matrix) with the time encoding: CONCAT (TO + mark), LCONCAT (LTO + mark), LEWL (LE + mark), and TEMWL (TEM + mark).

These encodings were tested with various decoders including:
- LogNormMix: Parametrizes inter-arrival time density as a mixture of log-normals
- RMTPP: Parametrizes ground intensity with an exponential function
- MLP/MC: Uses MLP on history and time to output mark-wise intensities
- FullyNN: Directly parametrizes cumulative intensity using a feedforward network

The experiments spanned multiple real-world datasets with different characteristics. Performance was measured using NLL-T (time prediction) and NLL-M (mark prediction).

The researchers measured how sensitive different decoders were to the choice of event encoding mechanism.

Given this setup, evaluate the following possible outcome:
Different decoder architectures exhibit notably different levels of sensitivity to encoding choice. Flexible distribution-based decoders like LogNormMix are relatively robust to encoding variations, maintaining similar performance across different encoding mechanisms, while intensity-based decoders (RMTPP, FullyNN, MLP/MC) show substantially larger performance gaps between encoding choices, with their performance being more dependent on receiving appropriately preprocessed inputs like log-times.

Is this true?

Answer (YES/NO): NO